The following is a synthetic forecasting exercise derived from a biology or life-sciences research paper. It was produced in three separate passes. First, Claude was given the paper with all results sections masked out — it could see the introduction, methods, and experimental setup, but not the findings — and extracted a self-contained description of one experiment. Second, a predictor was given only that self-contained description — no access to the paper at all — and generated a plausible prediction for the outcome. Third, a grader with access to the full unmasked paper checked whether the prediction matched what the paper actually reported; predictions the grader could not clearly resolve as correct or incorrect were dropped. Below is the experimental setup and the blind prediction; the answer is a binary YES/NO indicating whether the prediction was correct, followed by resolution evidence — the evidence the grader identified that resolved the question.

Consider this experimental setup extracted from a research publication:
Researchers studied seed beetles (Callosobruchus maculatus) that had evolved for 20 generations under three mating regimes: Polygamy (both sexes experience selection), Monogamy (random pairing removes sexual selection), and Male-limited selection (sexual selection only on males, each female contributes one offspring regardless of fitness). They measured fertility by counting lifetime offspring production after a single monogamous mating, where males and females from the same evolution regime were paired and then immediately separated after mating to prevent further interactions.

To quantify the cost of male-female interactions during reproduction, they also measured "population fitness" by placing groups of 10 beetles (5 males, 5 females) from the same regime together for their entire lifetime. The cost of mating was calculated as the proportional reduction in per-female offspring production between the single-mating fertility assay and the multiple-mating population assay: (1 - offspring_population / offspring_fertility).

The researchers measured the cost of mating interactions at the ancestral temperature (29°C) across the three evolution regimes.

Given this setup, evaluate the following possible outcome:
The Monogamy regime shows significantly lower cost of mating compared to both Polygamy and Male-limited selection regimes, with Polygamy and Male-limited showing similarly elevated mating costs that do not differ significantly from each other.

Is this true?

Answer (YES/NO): NO